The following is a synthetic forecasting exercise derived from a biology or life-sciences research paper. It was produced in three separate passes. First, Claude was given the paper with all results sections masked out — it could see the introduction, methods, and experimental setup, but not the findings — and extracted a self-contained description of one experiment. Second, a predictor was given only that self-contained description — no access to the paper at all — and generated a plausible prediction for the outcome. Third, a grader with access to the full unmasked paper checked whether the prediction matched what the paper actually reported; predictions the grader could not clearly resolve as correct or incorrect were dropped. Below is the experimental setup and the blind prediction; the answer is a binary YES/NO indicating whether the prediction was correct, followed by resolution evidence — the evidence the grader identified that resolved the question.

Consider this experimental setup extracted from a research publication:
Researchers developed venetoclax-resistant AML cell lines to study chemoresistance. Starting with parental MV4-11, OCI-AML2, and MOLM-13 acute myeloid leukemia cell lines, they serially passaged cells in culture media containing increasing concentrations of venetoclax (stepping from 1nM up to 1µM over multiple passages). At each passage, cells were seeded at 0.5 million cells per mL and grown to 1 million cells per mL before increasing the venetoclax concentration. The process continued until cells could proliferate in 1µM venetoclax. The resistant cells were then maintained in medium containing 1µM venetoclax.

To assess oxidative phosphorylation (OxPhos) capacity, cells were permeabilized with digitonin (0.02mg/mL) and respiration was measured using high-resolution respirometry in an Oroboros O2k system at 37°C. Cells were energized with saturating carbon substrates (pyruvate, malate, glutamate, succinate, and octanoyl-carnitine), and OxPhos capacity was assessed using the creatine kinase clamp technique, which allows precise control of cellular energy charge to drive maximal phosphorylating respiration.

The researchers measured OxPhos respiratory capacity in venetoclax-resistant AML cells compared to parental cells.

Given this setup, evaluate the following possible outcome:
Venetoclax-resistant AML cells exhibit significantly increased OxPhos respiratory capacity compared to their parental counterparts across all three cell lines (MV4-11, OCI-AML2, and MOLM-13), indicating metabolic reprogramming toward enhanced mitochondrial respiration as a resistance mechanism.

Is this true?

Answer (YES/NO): NO